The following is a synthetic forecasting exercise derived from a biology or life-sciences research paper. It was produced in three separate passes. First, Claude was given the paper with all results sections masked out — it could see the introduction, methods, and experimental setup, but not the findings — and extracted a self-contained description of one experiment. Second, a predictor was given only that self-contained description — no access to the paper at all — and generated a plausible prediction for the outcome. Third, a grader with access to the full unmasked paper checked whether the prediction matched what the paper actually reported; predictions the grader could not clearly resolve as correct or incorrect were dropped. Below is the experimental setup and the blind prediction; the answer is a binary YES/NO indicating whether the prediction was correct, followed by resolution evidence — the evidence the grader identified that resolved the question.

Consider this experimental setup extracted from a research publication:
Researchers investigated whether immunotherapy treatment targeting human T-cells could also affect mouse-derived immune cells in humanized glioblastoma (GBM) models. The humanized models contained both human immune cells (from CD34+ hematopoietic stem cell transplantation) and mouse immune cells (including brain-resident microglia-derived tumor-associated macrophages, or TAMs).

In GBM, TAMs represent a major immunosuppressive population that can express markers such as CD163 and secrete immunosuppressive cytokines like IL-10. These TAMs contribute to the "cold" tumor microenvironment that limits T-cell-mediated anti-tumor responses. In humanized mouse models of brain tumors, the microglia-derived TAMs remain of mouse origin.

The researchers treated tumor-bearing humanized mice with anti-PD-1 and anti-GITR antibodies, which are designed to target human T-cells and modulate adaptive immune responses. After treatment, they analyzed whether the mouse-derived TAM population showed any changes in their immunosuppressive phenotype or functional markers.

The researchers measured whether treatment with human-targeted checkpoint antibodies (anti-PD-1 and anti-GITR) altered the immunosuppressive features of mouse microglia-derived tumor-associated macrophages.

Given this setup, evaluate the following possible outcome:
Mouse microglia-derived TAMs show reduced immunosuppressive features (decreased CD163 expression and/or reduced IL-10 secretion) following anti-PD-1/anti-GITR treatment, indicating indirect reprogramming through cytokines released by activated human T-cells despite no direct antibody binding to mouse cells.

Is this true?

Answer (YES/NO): NO